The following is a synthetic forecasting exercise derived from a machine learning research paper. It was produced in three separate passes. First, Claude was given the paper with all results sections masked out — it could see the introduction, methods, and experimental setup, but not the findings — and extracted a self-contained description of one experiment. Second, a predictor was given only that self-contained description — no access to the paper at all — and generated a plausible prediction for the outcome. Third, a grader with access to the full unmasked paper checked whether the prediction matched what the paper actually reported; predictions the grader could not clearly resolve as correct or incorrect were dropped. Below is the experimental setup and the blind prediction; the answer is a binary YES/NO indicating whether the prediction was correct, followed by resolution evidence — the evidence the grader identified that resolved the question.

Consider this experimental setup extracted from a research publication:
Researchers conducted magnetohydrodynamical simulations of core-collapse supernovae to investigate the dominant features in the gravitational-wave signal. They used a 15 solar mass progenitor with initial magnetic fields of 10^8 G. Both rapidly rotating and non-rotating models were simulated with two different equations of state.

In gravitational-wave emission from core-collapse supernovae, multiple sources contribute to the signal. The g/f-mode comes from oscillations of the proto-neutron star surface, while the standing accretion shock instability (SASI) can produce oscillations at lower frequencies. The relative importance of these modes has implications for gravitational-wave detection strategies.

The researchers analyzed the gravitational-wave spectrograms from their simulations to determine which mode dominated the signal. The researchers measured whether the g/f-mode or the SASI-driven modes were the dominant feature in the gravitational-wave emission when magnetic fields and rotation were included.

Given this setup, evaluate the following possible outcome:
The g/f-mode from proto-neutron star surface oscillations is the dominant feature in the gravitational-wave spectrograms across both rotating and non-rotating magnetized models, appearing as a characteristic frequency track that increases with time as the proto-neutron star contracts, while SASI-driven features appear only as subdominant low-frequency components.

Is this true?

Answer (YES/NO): YES